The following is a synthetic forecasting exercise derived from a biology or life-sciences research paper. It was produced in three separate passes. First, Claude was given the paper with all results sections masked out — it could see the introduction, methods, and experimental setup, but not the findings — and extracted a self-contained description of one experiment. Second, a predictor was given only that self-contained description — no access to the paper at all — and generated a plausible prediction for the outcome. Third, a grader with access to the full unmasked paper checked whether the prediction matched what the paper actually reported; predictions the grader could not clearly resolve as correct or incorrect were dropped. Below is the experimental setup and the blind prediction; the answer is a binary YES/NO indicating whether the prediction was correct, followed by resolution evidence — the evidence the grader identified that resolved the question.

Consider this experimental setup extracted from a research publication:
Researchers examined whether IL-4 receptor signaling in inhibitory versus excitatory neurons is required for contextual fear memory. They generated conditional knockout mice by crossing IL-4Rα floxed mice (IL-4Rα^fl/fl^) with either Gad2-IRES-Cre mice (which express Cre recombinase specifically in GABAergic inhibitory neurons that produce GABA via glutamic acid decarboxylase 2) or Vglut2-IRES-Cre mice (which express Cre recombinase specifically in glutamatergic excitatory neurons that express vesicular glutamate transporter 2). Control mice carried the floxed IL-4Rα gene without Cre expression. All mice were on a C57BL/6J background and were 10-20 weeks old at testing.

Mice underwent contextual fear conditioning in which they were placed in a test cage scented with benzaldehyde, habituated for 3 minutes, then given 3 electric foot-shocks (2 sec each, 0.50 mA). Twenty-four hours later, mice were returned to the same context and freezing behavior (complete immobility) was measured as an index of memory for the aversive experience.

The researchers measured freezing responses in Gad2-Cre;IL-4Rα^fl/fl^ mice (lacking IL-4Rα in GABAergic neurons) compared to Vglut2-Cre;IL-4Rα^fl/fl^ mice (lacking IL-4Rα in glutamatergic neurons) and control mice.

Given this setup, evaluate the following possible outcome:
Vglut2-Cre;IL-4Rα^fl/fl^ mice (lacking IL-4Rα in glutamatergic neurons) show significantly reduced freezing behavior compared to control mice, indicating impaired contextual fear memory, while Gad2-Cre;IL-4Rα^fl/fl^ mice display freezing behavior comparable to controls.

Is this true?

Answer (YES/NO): NO